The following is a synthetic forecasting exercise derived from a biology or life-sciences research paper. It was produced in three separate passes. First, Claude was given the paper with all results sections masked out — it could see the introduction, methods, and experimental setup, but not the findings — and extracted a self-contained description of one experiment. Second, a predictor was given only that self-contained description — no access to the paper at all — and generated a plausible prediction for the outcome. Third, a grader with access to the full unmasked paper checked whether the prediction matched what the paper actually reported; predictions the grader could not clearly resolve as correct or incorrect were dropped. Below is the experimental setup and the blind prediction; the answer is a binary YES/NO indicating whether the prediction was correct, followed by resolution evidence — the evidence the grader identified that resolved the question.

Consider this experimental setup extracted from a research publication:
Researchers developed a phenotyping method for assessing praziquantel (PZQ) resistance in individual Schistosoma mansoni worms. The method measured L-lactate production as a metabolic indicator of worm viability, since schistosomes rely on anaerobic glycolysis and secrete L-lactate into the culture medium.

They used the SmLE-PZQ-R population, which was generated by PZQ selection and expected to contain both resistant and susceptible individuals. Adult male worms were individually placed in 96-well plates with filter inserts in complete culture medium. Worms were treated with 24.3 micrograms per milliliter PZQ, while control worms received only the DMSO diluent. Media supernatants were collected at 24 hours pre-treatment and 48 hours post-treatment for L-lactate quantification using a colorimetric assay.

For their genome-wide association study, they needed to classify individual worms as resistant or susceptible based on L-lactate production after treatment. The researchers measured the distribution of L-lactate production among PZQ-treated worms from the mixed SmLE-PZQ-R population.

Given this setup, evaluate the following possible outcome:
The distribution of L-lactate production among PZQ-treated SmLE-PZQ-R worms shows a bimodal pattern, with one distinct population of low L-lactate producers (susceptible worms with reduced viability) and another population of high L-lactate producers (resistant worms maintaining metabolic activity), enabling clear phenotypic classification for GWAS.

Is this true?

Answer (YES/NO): NO